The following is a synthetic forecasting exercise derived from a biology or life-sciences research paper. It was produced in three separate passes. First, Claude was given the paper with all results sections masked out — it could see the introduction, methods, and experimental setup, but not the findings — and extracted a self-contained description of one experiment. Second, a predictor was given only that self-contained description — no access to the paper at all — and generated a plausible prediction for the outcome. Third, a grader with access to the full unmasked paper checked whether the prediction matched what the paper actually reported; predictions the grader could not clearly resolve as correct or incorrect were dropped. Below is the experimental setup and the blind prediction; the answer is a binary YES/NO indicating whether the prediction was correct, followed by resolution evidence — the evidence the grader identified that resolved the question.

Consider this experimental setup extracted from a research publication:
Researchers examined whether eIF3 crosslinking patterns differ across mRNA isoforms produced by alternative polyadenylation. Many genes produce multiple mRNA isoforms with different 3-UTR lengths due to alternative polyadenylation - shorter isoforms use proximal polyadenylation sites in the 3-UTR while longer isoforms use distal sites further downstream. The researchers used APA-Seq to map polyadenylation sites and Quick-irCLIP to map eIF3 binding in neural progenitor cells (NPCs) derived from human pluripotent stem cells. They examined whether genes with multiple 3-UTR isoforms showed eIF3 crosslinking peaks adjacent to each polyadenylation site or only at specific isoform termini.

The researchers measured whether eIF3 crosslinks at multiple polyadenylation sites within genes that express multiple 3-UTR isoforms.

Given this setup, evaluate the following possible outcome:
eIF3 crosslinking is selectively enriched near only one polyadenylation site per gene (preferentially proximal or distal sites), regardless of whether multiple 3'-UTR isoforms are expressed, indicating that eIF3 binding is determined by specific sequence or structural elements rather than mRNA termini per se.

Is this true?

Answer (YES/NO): NO